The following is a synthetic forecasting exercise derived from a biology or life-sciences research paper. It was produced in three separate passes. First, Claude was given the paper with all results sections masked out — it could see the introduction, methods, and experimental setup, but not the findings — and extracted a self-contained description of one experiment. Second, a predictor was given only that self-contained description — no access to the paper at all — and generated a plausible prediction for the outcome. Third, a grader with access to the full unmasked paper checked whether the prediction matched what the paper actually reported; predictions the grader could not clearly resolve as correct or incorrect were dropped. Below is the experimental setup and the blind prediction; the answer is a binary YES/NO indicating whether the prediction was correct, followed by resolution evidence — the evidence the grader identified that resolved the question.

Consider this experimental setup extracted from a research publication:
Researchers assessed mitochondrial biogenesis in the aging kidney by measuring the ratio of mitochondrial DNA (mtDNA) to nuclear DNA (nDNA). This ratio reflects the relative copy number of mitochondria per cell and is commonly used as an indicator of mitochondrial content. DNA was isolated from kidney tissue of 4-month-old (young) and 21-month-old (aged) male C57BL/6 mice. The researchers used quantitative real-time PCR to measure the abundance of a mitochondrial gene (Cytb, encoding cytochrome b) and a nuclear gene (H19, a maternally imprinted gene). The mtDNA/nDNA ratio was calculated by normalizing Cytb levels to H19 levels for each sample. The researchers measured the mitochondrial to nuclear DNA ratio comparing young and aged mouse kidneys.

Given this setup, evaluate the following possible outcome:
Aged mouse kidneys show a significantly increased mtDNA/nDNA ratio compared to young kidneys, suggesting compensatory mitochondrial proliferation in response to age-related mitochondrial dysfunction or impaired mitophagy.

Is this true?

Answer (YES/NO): NO